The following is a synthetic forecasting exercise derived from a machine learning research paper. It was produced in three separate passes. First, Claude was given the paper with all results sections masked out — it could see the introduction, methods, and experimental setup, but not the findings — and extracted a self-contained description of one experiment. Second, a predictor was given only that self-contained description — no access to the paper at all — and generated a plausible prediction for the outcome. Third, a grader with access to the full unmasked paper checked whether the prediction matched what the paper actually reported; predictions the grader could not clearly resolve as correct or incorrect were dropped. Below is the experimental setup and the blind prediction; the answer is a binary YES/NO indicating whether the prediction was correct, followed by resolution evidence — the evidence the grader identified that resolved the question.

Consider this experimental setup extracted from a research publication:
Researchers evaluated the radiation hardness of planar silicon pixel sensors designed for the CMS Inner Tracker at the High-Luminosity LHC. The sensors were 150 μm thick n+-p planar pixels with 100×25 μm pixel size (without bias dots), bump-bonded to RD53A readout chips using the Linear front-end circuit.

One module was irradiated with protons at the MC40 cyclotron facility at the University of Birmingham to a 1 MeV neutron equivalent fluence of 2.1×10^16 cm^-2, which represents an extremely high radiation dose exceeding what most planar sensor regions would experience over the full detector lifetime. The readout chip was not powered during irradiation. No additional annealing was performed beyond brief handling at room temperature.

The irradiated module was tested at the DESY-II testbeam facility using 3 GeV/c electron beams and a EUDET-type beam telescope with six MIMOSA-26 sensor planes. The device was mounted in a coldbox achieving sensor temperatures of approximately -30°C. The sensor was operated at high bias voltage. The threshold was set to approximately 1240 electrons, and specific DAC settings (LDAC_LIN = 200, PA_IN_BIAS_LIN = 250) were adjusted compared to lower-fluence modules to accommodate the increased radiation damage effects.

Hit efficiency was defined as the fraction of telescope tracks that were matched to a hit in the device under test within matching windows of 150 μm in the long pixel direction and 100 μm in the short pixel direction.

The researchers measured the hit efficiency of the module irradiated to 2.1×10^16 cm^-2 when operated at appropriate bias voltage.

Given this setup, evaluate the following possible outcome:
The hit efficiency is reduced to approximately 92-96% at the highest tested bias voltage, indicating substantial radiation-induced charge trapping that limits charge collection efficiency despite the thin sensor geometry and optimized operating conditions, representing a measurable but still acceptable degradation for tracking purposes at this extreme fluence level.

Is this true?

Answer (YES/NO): NO